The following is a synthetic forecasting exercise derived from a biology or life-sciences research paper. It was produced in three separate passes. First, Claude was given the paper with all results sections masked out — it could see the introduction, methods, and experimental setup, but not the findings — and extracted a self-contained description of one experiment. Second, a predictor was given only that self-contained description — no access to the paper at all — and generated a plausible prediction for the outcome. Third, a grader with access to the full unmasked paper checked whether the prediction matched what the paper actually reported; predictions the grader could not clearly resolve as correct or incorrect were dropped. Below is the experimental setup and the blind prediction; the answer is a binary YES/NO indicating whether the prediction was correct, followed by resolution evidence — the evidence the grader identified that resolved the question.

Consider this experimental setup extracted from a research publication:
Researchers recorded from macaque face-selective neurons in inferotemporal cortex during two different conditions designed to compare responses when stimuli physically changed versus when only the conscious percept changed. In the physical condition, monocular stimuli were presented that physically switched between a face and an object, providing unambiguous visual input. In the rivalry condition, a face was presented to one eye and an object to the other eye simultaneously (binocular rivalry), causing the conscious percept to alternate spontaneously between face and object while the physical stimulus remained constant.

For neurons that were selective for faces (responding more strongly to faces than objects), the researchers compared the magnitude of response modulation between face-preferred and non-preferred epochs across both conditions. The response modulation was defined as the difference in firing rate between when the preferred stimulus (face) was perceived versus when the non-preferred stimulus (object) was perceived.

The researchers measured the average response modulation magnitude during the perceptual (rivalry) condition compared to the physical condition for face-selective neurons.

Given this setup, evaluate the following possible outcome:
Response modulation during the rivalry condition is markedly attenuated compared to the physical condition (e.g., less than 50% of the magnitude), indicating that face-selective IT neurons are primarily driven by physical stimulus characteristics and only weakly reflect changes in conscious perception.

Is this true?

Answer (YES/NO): NO